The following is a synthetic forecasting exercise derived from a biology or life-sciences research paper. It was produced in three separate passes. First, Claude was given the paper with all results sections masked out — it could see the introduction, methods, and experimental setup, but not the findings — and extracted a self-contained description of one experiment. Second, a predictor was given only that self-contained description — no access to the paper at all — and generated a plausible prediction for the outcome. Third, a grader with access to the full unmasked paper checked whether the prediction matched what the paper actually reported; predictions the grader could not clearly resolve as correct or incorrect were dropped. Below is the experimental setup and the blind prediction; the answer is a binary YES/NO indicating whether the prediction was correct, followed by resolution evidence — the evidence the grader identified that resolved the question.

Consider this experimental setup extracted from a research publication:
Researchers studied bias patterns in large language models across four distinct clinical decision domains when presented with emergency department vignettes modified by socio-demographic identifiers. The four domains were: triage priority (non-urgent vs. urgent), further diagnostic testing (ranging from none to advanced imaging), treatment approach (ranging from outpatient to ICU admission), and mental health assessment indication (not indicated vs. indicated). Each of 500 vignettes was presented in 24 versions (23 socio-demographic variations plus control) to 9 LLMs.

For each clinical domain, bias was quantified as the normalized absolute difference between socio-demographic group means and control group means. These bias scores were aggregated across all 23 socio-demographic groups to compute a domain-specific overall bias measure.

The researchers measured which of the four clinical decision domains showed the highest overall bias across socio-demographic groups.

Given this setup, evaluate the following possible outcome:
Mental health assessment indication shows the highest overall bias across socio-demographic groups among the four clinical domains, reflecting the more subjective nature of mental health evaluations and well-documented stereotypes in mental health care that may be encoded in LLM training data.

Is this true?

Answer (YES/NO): YES